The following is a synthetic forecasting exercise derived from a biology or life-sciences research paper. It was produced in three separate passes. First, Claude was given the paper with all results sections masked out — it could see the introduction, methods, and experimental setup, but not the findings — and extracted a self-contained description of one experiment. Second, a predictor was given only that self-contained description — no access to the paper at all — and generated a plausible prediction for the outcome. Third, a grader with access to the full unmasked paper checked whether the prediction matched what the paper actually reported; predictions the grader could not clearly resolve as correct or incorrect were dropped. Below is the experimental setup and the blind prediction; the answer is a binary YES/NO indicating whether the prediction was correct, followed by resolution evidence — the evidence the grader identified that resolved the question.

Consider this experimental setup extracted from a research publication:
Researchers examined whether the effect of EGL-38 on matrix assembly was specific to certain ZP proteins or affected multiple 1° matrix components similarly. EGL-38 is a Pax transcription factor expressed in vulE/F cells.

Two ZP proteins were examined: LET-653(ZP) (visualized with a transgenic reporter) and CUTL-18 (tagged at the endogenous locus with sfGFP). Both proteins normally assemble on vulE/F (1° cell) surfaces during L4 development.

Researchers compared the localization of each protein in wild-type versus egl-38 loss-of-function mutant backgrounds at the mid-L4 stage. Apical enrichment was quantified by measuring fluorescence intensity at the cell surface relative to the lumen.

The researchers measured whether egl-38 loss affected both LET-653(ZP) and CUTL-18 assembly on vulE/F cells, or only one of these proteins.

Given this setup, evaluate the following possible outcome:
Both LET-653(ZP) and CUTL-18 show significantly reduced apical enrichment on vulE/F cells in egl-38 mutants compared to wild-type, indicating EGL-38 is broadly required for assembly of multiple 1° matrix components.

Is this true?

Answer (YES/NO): YES